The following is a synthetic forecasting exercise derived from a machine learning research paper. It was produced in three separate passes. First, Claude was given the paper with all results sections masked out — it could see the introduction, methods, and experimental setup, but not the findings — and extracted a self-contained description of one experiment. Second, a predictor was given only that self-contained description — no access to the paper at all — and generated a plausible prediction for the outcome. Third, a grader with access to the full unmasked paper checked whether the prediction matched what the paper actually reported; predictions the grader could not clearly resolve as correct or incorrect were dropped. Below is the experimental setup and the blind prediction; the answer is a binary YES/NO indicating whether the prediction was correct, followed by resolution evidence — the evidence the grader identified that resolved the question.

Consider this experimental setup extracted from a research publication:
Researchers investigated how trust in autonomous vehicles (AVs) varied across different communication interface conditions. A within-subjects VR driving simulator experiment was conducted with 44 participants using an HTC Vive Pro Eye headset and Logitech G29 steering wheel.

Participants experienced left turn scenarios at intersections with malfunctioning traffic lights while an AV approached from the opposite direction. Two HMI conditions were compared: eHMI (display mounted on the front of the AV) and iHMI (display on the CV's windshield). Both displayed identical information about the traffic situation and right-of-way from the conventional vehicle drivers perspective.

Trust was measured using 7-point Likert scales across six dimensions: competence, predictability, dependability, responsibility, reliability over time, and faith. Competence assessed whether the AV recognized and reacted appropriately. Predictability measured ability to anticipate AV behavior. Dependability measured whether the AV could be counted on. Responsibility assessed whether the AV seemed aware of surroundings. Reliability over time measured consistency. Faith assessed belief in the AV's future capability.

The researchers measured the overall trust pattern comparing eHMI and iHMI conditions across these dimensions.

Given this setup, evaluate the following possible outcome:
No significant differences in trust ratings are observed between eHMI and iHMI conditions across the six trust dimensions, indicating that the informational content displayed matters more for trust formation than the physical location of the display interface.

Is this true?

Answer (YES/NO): YES